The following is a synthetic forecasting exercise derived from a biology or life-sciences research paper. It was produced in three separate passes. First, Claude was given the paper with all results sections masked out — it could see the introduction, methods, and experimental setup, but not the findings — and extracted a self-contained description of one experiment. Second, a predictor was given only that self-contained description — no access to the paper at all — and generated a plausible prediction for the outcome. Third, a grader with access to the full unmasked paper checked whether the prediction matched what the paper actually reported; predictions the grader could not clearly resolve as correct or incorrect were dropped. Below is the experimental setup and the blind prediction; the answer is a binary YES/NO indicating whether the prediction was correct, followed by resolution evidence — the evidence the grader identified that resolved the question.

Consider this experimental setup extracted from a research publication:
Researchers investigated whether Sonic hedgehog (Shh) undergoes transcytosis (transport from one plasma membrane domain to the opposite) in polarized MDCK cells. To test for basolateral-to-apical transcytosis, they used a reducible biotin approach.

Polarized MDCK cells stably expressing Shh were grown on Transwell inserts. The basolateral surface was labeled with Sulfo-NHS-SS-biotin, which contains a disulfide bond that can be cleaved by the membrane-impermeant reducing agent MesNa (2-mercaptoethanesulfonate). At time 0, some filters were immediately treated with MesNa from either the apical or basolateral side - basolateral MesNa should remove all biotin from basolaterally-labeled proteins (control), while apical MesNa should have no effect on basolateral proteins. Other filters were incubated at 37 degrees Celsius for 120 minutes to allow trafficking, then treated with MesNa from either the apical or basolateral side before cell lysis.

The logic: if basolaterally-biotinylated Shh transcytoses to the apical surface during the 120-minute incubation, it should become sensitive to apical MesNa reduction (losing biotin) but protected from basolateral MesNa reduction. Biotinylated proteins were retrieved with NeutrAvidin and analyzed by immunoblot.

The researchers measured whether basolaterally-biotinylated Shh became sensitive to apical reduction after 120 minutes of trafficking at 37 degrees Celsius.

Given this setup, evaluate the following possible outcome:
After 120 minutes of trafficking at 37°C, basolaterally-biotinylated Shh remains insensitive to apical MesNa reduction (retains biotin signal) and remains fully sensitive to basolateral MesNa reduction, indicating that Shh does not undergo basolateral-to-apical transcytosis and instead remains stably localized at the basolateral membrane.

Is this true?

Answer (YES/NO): NO